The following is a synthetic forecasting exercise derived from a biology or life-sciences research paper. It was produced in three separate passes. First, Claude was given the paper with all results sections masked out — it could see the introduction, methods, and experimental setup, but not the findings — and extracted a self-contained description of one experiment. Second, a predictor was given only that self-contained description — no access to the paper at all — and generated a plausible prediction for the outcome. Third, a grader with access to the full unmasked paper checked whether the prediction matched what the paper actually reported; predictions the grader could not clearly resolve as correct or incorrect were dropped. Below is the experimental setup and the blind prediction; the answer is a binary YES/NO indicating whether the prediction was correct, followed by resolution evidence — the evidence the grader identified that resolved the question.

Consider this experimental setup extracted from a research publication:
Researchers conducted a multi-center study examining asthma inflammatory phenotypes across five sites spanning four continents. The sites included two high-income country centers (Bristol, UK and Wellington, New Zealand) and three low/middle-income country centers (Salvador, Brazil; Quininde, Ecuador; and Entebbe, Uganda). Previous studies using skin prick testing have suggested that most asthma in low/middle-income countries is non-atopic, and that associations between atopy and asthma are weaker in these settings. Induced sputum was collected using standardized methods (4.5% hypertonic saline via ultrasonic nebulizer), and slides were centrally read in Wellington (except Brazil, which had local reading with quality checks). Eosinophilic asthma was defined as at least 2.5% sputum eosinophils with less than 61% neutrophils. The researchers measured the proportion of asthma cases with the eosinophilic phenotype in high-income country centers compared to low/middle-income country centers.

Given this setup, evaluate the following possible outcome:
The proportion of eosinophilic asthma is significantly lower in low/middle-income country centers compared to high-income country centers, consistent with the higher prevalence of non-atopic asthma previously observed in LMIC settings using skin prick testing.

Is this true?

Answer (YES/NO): NO